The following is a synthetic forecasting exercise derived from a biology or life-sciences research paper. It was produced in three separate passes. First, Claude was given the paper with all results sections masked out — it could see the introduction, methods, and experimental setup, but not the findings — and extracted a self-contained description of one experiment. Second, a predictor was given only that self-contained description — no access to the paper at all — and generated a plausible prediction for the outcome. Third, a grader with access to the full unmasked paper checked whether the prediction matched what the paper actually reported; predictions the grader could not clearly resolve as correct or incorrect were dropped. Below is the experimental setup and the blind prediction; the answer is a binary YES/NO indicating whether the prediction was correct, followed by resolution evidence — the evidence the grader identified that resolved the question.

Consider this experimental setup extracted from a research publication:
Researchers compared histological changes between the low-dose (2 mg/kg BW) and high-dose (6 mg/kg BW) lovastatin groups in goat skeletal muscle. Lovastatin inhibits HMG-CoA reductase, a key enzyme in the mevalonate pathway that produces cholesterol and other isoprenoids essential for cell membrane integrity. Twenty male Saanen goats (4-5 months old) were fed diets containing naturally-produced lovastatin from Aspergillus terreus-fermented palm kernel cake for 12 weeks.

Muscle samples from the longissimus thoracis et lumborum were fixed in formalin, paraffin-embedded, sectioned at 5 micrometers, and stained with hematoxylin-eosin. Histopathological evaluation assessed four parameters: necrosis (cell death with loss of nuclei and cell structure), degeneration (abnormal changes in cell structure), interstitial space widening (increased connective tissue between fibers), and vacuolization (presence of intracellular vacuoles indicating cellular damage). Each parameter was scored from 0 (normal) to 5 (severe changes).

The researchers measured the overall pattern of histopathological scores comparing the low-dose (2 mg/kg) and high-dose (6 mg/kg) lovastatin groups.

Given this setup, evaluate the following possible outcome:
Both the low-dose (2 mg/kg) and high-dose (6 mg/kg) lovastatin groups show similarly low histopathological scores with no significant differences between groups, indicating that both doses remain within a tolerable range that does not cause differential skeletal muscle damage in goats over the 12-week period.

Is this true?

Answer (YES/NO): NO